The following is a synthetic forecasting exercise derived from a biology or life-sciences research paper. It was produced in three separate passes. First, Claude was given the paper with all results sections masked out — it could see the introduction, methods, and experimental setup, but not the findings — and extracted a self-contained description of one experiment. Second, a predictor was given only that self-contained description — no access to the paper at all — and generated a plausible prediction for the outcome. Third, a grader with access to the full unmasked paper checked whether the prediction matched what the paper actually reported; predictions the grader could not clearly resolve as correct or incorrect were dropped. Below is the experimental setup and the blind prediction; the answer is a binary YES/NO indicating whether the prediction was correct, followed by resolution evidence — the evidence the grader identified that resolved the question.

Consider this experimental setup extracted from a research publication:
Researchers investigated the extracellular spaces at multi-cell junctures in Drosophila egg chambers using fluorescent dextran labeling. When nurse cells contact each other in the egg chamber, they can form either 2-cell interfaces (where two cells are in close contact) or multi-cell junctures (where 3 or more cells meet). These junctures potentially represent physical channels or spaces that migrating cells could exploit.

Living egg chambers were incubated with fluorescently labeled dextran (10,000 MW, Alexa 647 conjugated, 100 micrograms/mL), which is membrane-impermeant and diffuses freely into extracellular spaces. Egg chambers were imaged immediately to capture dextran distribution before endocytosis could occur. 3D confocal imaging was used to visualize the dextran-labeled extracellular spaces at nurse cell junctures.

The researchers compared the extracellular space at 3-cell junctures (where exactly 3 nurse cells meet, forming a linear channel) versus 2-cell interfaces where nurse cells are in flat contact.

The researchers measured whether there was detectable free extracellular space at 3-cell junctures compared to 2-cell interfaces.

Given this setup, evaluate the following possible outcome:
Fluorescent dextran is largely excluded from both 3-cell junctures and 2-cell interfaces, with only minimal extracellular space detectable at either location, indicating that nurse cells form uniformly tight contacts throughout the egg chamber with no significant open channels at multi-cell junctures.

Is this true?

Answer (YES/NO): NO